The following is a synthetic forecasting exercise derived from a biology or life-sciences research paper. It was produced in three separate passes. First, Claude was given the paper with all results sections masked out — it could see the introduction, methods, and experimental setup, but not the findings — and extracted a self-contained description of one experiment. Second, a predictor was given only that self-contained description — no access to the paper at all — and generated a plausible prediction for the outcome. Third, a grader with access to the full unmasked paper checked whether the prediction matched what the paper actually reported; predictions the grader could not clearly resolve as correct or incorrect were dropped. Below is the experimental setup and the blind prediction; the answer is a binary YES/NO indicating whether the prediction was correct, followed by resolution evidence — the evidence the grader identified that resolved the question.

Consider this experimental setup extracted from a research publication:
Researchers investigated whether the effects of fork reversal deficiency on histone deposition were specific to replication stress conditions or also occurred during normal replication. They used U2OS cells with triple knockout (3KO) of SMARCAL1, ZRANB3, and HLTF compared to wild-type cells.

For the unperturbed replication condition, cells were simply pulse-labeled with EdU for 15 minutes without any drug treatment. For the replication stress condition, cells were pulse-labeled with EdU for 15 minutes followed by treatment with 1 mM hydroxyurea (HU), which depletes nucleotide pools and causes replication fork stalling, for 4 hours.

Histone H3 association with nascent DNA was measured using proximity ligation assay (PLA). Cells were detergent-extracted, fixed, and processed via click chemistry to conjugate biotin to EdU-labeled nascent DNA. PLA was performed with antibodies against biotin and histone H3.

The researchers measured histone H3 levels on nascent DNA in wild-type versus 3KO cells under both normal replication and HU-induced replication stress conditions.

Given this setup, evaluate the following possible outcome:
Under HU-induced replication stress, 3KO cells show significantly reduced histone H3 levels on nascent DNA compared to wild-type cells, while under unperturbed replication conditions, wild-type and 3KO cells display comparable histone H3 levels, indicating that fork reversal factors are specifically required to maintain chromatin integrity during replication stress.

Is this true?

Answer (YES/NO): YES